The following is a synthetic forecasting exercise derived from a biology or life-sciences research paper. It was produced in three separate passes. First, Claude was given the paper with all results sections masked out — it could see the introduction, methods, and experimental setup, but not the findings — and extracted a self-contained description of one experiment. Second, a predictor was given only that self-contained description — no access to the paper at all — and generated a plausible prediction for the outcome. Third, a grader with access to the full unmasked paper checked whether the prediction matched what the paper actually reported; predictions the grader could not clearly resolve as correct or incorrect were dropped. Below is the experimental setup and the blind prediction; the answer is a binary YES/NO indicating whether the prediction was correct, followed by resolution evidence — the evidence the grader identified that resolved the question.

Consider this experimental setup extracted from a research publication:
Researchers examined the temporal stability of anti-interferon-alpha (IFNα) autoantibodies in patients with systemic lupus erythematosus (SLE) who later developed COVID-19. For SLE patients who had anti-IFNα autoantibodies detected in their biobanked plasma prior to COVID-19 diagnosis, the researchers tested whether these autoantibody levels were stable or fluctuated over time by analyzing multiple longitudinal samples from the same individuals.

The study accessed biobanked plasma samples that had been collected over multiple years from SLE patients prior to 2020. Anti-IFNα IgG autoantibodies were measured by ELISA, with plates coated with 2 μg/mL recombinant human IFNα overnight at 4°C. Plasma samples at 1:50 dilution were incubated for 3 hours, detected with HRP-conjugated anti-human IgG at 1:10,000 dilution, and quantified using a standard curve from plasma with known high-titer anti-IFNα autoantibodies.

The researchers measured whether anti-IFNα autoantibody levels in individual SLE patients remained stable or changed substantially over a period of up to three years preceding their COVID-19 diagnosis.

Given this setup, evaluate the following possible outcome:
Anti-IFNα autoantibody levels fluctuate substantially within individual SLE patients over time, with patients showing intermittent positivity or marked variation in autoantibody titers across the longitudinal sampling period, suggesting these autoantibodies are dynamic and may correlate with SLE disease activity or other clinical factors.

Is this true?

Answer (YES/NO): NO